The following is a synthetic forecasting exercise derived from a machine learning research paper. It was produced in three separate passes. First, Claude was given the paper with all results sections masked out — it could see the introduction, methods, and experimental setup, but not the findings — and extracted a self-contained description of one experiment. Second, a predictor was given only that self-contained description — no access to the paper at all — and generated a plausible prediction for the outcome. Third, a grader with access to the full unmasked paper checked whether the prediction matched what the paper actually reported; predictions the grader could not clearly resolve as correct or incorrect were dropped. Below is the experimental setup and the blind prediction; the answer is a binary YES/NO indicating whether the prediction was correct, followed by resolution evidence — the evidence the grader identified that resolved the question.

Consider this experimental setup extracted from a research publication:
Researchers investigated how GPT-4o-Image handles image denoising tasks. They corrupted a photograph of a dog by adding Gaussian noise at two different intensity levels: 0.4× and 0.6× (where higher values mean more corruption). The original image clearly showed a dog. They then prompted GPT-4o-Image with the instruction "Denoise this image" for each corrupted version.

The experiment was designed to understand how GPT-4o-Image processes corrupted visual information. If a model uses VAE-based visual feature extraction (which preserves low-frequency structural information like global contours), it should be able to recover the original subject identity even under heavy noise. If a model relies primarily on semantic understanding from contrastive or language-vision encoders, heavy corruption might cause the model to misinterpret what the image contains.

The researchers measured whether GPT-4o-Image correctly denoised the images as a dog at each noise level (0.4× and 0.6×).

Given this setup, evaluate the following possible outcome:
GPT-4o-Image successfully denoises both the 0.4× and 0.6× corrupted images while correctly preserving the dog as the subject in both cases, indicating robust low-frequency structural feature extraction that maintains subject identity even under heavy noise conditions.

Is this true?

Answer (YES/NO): NO